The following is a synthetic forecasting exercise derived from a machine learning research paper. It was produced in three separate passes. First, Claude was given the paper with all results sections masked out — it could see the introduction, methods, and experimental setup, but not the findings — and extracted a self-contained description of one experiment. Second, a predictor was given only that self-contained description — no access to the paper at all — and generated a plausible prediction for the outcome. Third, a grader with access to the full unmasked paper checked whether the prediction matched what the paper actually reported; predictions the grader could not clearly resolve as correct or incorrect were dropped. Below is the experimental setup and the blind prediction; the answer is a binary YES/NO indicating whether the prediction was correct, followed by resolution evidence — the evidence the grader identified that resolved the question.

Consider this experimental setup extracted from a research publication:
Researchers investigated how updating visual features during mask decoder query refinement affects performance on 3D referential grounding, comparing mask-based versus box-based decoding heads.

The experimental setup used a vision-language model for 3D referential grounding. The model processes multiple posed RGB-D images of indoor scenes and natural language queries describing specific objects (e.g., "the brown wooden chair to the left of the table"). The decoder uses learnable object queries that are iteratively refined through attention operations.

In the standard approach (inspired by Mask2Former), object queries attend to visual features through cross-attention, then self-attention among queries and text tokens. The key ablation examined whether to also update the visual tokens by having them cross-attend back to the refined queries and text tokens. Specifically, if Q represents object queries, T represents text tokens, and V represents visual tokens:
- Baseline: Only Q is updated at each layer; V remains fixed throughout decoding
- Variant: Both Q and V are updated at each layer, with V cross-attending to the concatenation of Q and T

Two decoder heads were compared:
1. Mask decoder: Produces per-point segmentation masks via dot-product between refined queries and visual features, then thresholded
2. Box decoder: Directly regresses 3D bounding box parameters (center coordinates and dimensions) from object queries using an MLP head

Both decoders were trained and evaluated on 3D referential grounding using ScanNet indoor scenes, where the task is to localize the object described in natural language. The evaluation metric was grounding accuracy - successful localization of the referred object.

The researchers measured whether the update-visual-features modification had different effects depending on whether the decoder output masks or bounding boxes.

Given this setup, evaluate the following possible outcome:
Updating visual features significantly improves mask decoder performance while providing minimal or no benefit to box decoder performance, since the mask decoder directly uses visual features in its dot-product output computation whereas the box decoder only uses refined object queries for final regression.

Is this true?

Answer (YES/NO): YES